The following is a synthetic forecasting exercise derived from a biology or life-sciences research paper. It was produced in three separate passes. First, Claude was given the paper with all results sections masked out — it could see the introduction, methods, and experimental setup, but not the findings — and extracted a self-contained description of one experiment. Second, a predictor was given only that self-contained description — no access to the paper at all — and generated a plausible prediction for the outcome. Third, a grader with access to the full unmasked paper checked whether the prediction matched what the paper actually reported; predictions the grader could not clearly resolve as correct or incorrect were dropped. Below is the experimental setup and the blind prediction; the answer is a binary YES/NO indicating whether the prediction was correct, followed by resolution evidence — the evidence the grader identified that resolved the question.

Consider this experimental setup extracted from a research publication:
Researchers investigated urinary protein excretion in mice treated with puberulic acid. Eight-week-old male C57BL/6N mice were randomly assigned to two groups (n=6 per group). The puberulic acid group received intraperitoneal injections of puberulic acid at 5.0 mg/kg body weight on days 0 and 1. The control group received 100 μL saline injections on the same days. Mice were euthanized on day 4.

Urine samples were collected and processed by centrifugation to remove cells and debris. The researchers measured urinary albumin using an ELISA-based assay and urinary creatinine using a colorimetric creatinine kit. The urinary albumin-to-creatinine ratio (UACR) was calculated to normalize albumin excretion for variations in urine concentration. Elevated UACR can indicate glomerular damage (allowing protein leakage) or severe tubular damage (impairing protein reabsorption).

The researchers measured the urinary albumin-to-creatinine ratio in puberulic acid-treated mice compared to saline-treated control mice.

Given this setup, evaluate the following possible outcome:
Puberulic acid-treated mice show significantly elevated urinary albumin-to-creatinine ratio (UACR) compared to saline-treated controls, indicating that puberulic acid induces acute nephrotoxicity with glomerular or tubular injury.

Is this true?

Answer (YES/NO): YES